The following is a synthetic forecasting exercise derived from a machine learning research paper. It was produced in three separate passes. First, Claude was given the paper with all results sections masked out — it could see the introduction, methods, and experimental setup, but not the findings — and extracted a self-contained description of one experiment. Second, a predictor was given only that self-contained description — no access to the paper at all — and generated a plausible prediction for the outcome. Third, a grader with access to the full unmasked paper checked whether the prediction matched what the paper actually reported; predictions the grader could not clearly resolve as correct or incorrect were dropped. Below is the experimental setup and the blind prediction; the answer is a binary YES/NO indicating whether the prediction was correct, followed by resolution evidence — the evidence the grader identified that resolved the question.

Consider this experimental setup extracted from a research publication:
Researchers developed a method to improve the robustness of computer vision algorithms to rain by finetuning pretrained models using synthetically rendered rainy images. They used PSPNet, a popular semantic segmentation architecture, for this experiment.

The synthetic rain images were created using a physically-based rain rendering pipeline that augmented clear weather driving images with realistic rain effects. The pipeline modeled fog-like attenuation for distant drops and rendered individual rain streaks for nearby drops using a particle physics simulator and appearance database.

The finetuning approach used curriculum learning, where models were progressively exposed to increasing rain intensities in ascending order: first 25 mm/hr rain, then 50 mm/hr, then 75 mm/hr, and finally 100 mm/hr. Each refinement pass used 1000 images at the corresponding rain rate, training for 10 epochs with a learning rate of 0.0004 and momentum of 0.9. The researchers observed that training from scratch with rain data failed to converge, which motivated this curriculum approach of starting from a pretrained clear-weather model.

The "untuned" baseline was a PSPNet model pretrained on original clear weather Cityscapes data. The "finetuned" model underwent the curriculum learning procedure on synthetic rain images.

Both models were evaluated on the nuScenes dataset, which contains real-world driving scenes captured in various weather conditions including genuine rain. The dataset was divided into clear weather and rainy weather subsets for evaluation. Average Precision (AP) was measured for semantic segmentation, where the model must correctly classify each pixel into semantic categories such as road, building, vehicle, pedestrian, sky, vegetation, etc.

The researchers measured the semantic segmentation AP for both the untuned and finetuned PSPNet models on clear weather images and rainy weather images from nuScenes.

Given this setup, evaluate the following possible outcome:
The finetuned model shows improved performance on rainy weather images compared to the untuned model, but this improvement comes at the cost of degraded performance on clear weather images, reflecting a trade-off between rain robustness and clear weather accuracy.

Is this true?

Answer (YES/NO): NO